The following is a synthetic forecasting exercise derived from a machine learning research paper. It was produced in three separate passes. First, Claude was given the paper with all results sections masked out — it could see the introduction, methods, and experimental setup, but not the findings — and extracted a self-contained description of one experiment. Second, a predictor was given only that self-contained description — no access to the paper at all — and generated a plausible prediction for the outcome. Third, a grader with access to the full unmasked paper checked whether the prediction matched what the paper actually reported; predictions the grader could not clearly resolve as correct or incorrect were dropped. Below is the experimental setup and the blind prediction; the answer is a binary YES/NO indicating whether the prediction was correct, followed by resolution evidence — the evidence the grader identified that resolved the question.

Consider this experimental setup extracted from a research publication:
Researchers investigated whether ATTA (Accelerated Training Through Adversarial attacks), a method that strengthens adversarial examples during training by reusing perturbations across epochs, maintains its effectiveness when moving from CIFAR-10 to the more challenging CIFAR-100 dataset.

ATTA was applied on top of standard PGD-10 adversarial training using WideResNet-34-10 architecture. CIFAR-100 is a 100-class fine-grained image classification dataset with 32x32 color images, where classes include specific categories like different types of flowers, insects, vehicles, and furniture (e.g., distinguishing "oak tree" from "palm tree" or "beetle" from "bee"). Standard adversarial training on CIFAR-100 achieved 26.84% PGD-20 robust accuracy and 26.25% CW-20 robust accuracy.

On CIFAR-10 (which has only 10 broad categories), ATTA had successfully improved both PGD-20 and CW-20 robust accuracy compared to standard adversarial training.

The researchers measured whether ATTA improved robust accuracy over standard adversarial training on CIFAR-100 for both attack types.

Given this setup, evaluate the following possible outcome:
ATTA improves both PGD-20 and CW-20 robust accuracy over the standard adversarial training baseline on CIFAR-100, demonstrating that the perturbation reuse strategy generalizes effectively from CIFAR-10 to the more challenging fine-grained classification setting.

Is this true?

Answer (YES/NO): NO